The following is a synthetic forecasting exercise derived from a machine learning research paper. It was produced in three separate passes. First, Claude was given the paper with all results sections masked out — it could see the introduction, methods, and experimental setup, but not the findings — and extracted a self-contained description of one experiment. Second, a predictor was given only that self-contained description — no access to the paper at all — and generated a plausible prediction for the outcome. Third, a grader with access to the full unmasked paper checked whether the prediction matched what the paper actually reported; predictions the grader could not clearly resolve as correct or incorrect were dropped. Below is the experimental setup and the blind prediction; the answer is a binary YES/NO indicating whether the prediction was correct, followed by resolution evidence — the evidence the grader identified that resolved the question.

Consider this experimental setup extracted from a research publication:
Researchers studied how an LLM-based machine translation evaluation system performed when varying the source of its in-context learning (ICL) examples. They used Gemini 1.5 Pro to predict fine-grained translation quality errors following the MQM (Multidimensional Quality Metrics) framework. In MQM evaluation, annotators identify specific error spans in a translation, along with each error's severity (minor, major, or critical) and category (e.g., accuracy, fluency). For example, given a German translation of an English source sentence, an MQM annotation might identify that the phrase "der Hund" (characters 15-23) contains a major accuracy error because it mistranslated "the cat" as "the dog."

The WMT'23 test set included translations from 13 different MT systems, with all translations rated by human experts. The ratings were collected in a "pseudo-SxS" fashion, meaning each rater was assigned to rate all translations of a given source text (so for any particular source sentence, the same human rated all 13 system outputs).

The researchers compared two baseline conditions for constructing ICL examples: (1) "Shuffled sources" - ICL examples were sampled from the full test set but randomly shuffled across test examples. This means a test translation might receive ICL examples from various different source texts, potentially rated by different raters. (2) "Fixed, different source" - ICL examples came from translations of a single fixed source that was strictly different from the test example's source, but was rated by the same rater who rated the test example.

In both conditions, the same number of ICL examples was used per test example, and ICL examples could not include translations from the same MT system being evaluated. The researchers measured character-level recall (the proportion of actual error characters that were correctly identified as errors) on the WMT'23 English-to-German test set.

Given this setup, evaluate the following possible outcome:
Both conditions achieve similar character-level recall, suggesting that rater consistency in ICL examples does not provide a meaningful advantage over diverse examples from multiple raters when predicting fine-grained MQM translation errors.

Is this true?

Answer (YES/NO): NO